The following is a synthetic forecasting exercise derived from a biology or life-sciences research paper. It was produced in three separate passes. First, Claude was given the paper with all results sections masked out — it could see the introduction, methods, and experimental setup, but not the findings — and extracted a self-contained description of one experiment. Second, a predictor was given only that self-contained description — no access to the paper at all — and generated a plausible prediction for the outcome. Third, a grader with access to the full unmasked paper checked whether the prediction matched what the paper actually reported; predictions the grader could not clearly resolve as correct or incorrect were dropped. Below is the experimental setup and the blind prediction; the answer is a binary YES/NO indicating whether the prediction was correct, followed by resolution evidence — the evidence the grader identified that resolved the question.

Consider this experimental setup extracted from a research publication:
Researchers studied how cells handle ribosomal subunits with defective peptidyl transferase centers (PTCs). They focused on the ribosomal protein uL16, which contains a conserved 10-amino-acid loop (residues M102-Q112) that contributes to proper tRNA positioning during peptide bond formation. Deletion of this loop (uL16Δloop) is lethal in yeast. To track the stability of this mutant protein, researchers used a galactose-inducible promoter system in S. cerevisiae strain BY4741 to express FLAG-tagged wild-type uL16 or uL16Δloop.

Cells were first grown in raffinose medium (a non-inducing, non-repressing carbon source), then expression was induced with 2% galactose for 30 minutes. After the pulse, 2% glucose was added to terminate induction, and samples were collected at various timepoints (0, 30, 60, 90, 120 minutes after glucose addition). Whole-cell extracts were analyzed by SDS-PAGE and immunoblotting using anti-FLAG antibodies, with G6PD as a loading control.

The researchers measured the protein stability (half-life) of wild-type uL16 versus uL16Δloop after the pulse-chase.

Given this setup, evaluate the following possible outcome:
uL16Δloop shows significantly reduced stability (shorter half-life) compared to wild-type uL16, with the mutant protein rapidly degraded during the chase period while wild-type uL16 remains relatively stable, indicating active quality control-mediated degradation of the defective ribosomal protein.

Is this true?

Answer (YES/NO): YES